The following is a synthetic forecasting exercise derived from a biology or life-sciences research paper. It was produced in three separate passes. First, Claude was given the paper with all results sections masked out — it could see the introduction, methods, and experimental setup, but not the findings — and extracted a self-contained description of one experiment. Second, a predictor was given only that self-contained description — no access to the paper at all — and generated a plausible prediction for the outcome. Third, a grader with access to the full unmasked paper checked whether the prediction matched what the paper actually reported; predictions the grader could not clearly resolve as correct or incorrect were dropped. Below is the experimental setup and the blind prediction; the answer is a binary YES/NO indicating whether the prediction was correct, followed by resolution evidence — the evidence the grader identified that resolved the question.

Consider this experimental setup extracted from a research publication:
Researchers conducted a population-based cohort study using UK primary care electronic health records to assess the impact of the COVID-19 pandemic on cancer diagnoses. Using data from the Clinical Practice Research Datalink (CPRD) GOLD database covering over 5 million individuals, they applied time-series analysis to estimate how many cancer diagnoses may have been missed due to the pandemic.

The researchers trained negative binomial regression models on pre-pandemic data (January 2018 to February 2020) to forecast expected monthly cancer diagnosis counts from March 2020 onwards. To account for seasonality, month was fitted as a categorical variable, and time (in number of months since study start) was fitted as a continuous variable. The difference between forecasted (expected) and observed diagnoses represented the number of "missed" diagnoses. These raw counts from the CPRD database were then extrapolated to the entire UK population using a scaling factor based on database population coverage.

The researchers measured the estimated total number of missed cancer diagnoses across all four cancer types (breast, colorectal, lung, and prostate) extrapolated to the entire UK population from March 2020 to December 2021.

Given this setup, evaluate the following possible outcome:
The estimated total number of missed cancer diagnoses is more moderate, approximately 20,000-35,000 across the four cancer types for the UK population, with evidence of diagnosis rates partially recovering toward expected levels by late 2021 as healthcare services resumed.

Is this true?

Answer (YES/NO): NO